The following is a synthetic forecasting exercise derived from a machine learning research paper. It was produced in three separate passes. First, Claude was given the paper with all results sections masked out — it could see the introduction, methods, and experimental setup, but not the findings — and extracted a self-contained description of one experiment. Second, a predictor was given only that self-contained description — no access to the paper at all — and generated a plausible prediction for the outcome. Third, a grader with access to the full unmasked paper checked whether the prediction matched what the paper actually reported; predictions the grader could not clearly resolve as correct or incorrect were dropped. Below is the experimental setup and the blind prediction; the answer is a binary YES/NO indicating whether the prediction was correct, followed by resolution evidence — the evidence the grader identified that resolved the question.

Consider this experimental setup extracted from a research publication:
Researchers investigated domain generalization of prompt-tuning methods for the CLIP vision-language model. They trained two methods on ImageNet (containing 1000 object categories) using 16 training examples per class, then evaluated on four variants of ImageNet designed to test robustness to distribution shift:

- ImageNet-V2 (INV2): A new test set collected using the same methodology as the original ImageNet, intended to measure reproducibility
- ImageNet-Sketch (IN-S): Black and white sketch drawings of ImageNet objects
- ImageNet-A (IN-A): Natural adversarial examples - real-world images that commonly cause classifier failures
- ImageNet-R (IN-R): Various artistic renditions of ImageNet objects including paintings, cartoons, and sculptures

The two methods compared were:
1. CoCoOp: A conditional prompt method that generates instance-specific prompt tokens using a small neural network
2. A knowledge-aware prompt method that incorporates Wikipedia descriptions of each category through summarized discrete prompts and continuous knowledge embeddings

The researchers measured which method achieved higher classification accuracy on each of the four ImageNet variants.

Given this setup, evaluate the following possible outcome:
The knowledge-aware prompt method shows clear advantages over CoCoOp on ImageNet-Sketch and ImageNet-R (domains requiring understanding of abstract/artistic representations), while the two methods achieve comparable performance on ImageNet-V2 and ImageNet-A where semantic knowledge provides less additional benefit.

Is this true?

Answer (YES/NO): NO